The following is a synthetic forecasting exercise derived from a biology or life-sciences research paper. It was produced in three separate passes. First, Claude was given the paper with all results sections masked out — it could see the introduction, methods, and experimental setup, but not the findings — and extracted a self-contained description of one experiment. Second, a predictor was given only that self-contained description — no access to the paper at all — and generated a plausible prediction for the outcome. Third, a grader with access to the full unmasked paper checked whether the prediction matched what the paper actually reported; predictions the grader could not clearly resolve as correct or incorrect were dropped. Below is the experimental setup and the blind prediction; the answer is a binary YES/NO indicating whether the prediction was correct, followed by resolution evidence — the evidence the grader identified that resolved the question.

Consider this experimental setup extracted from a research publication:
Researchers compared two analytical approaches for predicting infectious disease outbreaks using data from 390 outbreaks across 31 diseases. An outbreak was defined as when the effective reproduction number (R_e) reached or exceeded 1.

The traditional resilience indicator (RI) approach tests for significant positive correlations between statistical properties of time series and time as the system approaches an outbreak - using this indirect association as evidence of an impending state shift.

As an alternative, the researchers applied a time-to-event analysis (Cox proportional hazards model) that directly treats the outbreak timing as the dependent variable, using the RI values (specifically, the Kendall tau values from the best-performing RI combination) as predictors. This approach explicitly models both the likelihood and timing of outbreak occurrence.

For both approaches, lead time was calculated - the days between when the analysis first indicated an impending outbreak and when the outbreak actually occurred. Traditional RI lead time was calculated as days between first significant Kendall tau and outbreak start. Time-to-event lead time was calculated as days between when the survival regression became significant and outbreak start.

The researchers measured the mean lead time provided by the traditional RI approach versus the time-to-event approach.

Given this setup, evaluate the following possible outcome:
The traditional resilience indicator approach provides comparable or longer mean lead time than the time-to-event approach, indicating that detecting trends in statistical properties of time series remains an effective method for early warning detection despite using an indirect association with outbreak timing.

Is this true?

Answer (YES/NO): NO